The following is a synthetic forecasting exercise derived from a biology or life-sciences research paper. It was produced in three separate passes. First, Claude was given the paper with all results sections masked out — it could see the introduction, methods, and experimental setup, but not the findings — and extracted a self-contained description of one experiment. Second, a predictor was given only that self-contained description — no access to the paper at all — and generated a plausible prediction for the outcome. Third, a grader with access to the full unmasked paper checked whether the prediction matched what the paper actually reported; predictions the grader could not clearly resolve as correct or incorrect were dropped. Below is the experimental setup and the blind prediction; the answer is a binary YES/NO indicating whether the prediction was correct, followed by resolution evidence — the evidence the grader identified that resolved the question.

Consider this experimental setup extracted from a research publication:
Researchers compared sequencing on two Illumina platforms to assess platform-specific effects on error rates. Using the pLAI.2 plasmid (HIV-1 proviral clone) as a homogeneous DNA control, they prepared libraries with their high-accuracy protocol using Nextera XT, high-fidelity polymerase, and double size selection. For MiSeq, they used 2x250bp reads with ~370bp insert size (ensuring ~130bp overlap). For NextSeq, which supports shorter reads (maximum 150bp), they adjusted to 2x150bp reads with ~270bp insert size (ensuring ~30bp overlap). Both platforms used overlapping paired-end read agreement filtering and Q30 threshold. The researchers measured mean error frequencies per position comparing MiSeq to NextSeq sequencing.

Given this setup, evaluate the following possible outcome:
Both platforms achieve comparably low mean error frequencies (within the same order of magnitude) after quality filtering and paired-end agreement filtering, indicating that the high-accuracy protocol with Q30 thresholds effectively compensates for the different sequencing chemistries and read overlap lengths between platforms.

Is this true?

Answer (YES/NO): YES